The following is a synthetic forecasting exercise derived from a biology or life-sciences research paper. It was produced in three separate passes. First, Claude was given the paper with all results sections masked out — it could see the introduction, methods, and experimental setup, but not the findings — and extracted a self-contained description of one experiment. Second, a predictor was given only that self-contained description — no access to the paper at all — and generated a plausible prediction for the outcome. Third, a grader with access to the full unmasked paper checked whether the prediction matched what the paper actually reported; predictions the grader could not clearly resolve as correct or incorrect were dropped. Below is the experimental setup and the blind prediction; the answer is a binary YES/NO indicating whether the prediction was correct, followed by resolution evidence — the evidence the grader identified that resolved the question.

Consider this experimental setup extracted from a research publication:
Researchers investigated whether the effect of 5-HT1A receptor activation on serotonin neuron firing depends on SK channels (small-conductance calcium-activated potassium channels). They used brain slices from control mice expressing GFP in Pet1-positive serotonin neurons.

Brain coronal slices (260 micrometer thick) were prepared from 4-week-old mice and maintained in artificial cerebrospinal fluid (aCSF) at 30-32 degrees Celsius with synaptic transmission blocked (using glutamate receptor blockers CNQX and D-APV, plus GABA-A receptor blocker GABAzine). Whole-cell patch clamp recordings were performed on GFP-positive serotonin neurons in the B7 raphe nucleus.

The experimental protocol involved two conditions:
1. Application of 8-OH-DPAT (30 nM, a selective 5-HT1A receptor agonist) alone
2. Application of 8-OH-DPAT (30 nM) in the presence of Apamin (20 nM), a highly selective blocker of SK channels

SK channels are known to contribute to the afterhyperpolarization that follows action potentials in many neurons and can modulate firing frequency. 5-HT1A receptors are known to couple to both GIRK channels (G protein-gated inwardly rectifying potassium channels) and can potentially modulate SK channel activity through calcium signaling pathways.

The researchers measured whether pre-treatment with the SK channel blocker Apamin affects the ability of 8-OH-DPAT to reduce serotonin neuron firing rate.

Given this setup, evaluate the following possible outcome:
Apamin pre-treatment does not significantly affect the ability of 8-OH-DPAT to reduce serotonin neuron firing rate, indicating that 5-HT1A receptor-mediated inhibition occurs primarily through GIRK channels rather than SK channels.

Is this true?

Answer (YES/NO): NO